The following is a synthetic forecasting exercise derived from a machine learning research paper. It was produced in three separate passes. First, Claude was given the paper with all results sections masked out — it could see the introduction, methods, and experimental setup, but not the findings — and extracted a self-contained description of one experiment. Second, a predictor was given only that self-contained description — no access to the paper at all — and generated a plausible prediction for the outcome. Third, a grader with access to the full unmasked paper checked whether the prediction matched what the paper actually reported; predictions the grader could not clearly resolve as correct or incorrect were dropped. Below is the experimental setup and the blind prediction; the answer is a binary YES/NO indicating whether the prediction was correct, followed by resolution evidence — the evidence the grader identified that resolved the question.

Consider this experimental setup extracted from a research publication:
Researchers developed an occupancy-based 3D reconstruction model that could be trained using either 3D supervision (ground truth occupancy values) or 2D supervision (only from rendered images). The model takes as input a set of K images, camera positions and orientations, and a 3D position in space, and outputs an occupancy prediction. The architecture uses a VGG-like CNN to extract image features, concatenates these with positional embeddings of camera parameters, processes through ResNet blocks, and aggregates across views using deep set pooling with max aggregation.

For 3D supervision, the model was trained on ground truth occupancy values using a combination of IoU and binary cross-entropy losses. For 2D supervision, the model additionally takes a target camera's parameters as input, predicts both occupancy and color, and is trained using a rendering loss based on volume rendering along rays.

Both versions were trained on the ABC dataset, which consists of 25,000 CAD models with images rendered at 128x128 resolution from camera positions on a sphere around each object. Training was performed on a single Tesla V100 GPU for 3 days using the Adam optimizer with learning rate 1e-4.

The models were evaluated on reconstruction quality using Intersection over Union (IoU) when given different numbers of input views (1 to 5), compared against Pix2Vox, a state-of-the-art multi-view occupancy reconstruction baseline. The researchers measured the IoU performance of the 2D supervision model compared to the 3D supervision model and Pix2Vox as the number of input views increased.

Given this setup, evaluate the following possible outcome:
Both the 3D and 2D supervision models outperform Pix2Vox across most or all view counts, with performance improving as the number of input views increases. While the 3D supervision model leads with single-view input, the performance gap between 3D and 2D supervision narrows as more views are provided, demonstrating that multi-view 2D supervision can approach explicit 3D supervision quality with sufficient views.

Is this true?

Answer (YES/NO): NO